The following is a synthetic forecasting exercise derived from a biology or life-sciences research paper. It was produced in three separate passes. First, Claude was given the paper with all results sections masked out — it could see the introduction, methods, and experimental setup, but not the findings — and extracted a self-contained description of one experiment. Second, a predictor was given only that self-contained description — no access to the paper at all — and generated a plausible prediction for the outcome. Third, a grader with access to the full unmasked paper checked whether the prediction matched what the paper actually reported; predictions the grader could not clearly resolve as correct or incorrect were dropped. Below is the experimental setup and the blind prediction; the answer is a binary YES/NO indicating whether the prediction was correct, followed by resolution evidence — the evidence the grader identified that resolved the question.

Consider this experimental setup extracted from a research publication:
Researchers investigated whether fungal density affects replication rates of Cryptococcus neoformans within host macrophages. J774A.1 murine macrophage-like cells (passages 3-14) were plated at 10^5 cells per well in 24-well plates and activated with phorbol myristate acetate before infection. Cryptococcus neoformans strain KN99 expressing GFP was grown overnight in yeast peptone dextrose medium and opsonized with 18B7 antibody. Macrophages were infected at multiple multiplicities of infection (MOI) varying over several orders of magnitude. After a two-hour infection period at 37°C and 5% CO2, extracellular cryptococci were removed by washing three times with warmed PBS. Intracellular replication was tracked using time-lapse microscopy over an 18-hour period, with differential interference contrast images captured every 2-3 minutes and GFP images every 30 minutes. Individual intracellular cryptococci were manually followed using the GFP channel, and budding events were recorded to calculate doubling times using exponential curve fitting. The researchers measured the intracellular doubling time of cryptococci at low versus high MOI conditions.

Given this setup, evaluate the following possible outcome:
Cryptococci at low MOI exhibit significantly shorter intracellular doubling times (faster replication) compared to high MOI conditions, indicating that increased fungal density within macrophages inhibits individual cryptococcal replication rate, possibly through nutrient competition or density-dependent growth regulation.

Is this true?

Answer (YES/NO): NO